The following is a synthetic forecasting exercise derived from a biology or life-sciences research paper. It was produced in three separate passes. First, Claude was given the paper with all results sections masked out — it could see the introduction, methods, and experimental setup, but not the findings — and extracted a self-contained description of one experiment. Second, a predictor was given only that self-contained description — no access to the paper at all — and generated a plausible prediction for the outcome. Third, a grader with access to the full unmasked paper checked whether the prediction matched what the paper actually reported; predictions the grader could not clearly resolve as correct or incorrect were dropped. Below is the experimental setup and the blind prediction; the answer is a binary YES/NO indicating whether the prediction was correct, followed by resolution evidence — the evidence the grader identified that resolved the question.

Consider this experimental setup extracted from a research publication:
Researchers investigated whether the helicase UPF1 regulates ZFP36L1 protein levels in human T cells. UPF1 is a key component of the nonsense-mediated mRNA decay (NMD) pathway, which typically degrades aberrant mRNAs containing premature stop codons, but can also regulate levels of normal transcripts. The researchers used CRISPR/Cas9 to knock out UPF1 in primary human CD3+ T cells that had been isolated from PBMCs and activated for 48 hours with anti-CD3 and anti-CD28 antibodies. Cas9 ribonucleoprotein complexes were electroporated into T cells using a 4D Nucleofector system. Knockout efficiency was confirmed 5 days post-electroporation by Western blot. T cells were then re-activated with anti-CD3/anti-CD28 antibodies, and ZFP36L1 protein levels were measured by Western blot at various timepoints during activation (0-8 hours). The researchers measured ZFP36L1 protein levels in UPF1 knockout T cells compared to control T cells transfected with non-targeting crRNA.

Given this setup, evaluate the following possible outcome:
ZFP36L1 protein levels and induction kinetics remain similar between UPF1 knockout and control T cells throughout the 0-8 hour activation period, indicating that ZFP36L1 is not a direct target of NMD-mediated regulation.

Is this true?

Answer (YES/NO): NO